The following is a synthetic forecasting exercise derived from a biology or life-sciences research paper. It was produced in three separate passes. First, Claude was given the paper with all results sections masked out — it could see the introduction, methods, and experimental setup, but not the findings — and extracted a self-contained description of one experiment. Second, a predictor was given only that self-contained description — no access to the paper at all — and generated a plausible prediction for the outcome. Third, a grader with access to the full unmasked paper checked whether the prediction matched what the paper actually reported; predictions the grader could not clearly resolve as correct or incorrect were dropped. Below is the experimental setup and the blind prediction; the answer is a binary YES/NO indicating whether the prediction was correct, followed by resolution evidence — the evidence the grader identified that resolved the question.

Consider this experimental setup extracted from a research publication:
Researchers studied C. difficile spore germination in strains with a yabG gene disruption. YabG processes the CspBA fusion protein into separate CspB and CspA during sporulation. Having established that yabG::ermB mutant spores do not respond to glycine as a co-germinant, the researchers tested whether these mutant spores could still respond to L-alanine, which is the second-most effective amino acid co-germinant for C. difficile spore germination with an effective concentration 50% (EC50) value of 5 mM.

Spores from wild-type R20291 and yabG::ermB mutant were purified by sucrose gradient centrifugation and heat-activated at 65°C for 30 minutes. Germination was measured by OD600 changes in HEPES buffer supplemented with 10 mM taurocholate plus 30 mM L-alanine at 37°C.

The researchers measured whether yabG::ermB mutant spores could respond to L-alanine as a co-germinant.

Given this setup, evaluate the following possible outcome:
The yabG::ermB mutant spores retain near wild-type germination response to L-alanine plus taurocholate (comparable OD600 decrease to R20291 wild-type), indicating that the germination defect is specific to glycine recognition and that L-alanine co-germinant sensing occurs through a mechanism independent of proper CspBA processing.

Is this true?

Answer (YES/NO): NO